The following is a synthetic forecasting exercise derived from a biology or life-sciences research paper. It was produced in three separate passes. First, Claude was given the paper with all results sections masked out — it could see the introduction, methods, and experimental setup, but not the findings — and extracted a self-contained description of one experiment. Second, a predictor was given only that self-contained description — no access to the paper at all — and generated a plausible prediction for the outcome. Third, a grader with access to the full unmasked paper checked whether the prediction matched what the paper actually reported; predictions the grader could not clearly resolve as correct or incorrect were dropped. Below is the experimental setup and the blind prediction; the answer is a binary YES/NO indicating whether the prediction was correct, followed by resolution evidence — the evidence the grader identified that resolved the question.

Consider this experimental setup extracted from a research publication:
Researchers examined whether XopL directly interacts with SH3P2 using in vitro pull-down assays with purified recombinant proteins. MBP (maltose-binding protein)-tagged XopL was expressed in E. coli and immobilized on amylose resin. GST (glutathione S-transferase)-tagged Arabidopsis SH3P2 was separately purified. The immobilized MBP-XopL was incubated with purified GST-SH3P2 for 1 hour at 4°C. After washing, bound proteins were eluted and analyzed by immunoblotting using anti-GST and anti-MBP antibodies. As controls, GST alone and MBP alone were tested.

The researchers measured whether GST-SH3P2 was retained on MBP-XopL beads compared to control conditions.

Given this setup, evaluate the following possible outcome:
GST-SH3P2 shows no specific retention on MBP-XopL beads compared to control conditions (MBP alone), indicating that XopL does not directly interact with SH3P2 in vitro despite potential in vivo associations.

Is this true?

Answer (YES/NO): NO